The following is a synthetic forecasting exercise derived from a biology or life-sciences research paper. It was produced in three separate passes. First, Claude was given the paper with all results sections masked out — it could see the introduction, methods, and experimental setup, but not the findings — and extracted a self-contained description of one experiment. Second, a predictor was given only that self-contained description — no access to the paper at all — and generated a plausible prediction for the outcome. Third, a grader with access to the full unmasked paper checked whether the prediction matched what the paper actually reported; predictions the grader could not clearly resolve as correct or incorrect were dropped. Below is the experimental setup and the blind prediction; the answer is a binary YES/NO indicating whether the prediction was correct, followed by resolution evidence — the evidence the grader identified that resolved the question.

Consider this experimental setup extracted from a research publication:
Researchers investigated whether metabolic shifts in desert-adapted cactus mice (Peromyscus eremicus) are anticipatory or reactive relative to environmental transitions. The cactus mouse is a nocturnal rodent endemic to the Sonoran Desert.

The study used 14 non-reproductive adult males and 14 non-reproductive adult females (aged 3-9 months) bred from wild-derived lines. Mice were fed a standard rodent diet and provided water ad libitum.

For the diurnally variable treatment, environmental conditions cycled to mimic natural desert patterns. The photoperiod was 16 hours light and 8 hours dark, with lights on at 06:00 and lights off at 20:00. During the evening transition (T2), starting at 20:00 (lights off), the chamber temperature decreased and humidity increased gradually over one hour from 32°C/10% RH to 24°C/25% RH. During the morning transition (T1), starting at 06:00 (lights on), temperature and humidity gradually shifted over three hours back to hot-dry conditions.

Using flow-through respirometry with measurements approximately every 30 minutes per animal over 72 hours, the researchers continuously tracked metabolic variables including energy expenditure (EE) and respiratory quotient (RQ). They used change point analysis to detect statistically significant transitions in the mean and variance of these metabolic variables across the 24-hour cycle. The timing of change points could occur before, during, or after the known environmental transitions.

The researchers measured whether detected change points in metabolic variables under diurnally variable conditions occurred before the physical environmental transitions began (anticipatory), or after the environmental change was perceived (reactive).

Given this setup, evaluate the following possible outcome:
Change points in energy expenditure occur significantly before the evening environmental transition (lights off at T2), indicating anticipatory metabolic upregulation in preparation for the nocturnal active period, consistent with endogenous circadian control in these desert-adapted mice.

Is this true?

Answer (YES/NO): YES